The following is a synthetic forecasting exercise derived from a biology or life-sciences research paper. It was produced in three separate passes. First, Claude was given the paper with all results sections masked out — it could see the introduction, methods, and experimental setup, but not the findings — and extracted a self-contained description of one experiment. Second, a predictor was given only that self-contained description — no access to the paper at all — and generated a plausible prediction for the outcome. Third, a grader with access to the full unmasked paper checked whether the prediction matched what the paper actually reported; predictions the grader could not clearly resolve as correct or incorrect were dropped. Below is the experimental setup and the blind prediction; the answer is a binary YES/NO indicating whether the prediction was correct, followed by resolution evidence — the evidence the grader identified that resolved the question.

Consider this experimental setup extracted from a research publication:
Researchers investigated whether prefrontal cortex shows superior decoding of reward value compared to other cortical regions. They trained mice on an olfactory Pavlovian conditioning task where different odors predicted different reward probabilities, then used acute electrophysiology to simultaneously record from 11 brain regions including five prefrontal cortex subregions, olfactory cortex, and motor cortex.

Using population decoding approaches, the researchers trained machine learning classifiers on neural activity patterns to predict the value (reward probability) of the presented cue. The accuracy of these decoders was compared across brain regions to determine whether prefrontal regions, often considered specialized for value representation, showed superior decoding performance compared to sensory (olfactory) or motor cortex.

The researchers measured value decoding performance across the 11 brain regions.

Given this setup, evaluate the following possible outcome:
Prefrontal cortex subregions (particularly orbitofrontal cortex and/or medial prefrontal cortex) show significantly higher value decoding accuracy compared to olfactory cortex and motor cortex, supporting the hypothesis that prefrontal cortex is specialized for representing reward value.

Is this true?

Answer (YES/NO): NO